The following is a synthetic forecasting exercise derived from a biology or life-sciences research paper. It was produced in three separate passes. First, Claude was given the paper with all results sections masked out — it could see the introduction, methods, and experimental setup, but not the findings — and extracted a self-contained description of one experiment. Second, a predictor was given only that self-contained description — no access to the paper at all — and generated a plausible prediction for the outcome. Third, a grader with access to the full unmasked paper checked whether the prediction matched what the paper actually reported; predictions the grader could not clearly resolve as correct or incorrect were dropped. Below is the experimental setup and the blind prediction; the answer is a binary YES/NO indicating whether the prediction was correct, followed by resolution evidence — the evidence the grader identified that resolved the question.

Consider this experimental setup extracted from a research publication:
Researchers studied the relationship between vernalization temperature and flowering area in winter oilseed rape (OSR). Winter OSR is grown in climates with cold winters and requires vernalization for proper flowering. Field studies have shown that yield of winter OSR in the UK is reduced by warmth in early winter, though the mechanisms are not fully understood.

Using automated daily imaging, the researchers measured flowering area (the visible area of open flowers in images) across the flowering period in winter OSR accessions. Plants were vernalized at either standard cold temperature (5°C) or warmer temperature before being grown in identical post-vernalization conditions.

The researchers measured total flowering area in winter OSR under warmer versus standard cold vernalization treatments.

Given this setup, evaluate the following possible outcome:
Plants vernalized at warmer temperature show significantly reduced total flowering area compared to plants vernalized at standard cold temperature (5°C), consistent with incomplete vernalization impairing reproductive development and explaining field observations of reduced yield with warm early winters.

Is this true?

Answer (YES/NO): YES